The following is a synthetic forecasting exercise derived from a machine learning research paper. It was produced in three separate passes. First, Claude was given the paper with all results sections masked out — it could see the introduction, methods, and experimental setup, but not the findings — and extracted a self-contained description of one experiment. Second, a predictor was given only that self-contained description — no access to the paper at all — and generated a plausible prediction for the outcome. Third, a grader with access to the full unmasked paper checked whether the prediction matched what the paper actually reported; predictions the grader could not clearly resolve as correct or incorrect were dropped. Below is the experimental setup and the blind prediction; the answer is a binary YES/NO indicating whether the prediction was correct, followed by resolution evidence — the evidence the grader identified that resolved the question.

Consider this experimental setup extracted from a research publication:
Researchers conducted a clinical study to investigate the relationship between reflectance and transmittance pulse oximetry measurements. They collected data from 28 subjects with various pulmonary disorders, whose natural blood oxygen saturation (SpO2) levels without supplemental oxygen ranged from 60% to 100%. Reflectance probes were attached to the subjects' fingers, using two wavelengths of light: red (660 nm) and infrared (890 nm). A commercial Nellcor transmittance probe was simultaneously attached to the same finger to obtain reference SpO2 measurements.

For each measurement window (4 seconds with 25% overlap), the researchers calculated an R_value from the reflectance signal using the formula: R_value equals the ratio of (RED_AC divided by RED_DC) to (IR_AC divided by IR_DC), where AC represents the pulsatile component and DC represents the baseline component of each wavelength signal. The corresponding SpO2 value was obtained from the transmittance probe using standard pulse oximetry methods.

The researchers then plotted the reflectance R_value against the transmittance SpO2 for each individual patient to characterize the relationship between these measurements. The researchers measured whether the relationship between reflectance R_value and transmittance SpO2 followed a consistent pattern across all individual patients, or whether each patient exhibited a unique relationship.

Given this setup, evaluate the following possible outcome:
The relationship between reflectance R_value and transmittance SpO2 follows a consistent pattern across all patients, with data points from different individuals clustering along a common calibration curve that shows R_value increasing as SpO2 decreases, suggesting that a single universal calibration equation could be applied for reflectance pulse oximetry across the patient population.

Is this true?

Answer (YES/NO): NO